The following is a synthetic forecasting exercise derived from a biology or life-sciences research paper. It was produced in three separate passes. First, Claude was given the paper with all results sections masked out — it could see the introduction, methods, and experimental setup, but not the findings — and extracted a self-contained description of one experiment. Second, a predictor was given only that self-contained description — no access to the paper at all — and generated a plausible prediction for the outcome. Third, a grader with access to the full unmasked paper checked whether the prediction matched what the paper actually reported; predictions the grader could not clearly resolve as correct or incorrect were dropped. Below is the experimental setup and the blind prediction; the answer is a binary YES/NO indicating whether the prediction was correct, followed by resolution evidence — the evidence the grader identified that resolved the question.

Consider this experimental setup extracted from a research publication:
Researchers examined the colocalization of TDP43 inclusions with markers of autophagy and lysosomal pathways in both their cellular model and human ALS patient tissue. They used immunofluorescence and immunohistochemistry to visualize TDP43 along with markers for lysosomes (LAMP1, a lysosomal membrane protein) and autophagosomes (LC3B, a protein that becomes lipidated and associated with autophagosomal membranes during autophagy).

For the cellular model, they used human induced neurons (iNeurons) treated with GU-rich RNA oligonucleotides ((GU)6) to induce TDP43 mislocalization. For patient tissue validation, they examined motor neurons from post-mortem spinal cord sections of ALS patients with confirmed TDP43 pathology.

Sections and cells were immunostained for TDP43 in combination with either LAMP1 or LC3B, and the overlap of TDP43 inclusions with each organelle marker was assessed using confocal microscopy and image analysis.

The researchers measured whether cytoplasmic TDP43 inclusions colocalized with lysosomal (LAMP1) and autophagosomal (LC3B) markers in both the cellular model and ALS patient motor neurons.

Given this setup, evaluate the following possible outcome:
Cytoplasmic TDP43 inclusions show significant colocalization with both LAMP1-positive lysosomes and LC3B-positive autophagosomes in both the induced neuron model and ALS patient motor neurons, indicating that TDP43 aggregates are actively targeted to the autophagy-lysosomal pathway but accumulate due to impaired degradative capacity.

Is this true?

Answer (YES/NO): NO